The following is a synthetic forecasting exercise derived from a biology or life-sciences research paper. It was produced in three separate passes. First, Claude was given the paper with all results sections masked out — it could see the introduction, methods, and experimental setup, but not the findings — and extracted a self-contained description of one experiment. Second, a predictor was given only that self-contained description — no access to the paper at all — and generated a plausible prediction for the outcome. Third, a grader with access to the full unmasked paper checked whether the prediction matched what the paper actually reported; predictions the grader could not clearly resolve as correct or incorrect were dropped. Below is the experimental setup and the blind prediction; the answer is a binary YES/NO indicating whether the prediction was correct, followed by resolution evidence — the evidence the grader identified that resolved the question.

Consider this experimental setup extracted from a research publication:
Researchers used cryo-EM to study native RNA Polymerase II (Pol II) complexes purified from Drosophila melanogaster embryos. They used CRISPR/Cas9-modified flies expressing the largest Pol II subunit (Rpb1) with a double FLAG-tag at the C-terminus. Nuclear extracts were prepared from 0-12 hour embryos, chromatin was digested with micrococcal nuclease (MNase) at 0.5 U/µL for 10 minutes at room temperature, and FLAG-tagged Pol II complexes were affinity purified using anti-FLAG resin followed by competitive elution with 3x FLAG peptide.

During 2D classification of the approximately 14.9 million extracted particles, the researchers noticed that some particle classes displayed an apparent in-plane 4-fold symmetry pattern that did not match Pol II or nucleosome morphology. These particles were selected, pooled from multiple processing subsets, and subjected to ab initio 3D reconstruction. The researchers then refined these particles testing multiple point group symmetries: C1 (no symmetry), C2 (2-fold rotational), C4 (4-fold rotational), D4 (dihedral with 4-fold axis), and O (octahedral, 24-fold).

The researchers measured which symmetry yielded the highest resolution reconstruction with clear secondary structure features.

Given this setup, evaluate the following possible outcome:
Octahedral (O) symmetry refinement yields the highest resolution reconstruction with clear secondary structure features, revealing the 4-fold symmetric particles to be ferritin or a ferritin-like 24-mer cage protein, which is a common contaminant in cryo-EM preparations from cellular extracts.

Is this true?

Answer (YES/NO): NO